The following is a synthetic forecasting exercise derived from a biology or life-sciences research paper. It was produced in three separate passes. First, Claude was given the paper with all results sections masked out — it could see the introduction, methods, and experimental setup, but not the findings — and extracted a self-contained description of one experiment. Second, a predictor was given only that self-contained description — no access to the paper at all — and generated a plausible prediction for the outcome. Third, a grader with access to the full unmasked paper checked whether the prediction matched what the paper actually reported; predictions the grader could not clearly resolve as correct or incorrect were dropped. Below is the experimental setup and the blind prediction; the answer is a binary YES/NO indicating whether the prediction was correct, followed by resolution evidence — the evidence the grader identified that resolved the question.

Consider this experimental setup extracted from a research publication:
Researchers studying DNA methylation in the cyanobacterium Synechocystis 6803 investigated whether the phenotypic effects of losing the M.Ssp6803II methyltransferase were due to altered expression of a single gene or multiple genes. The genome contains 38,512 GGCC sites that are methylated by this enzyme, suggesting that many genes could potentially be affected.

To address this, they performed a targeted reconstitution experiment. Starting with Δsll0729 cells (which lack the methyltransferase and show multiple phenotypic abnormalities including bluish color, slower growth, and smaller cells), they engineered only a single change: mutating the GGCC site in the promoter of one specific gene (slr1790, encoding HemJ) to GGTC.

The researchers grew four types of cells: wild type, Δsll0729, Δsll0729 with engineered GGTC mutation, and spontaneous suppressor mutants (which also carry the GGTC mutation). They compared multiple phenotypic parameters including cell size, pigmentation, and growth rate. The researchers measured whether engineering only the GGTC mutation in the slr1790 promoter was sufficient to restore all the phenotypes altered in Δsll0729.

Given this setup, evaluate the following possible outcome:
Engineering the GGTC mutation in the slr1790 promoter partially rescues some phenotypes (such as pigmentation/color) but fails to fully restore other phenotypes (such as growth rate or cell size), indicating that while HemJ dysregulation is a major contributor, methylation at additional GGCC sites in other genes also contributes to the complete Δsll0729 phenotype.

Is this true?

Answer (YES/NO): YES